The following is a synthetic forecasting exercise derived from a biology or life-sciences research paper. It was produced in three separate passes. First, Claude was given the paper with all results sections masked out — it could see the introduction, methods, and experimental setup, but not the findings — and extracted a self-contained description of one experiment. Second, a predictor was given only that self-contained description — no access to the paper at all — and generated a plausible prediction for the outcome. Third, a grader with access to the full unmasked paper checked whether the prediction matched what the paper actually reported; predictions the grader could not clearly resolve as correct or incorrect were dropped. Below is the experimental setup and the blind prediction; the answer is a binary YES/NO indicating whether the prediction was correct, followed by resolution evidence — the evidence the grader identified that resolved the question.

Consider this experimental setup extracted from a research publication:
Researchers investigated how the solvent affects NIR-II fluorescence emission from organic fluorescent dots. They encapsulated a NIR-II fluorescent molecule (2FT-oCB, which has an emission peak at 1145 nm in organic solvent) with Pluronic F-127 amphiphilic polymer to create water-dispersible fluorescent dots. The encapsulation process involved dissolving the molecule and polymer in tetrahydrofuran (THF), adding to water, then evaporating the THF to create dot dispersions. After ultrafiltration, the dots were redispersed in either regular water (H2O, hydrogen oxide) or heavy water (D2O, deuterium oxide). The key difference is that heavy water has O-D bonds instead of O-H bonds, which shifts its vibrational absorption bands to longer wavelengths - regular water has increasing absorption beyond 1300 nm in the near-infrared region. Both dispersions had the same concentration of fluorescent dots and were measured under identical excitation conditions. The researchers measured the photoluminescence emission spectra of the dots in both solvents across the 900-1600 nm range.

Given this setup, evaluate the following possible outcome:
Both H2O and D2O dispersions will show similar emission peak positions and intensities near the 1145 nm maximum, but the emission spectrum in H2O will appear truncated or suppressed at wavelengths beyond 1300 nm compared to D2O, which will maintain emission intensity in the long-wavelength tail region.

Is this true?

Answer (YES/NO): NO